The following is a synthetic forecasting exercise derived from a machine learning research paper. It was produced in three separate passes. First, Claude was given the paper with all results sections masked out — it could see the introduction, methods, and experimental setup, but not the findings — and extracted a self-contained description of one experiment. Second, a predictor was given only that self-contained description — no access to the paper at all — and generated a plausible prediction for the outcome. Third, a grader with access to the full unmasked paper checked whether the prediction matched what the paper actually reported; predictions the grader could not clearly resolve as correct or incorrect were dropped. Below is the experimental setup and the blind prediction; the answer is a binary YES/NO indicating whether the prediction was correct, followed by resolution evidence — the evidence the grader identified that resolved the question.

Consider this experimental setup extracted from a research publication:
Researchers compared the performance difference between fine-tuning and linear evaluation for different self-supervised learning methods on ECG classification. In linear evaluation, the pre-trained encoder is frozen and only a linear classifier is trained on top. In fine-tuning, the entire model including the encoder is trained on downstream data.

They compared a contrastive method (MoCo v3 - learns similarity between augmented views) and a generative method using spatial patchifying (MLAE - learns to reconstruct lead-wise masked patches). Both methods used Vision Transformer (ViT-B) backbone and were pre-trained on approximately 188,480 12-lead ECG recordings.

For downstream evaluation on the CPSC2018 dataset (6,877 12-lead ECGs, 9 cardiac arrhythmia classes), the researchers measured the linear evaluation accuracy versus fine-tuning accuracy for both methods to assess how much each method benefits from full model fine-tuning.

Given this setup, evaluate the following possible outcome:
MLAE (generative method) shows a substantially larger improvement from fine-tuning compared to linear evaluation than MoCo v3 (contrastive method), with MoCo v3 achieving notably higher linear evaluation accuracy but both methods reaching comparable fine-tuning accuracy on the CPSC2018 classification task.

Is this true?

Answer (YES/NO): NO